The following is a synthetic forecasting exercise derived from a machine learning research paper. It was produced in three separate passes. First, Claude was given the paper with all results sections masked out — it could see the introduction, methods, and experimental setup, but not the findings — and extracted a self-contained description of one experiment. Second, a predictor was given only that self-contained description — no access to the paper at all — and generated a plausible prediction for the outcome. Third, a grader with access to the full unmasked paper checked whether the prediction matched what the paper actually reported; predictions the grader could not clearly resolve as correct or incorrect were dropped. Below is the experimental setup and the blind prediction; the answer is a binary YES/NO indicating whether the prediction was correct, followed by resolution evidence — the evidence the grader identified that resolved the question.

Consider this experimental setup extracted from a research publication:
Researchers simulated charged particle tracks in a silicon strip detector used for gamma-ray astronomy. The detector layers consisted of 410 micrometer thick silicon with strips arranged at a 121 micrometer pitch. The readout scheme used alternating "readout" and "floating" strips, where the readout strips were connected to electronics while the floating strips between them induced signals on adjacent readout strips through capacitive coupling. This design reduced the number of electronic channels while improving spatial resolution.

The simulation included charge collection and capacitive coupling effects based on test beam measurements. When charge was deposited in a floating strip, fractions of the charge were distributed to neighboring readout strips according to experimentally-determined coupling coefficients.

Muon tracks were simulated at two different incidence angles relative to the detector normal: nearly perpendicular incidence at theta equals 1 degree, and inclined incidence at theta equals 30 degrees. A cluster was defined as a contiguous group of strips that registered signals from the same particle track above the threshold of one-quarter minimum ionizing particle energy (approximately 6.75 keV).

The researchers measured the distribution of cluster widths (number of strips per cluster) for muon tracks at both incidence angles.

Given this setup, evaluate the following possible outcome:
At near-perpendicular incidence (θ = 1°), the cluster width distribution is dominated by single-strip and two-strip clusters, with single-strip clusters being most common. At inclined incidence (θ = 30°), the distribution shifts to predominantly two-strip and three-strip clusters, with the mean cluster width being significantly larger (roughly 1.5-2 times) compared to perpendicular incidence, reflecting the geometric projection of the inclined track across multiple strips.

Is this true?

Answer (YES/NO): NO